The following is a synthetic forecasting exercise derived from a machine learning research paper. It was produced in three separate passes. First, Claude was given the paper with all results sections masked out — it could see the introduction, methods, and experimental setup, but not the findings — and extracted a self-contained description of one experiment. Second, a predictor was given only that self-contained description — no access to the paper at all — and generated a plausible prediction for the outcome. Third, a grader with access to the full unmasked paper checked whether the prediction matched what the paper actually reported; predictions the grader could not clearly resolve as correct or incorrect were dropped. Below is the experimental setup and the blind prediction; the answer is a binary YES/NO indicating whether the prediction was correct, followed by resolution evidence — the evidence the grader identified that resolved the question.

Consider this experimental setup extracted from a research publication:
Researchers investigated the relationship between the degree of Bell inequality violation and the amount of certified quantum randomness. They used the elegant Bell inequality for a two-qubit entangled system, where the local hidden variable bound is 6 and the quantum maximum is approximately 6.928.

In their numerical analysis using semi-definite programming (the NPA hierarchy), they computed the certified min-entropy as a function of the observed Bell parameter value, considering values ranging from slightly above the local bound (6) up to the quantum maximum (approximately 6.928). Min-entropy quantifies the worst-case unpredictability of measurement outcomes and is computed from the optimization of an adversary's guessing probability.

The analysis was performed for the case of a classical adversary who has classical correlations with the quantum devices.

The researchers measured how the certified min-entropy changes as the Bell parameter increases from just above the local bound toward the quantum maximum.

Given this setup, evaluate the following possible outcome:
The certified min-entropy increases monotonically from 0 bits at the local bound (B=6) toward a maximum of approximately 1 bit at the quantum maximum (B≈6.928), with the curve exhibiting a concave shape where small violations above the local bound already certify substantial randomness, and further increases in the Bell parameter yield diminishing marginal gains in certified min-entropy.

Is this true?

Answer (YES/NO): NO